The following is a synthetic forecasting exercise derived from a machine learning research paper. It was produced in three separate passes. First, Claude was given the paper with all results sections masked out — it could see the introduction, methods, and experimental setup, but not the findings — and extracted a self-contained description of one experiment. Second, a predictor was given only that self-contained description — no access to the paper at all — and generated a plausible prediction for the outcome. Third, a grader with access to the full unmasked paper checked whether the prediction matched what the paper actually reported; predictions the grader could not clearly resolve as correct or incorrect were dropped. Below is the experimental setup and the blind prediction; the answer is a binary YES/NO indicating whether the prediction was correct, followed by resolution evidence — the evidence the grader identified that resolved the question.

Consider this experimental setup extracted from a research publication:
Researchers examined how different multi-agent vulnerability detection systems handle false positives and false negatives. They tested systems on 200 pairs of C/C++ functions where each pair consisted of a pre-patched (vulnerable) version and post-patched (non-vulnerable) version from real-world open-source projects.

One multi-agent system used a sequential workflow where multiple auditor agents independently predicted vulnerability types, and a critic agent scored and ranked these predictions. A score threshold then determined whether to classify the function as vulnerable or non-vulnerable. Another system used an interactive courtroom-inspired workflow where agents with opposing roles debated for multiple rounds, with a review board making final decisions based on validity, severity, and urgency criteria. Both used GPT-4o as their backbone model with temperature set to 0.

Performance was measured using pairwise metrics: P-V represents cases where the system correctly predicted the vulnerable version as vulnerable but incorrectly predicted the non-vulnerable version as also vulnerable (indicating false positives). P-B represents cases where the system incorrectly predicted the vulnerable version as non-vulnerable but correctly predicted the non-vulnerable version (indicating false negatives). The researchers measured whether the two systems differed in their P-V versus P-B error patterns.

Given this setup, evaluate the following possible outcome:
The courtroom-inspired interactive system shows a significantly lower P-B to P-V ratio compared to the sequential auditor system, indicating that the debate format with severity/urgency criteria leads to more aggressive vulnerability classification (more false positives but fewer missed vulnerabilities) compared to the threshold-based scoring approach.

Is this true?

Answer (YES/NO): NO